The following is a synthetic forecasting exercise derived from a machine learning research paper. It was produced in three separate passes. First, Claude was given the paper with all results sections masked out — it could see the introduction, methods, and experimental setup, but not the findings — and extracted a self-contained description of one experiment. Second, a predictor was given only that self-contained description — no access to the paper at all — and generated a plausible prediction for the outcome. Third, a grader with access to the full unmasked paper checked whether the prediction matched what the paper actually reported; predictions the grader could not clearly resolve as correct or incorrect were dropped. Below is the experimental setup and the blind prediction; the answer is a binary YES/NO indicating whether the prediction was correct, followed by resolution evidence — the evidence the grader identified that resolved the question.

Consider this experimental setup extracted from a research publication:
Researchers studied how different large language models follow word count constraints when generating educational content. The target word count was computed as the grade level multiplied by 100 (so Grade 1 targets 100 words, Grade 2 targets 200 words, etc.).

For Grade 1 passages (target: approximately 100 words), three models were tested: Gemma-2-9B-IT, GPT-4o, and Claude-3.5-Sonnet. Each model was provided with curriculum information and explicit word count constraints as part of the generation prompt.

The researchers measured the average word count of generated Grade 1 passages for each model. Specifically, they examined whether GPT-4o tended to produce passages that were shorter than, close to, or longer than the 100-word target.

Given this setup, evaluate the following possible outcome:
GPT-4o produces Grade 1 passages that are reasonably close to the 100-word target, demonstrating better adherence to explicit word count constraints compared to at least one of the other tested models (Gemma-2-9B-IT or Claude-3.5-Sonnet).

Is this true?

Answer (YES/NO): NO